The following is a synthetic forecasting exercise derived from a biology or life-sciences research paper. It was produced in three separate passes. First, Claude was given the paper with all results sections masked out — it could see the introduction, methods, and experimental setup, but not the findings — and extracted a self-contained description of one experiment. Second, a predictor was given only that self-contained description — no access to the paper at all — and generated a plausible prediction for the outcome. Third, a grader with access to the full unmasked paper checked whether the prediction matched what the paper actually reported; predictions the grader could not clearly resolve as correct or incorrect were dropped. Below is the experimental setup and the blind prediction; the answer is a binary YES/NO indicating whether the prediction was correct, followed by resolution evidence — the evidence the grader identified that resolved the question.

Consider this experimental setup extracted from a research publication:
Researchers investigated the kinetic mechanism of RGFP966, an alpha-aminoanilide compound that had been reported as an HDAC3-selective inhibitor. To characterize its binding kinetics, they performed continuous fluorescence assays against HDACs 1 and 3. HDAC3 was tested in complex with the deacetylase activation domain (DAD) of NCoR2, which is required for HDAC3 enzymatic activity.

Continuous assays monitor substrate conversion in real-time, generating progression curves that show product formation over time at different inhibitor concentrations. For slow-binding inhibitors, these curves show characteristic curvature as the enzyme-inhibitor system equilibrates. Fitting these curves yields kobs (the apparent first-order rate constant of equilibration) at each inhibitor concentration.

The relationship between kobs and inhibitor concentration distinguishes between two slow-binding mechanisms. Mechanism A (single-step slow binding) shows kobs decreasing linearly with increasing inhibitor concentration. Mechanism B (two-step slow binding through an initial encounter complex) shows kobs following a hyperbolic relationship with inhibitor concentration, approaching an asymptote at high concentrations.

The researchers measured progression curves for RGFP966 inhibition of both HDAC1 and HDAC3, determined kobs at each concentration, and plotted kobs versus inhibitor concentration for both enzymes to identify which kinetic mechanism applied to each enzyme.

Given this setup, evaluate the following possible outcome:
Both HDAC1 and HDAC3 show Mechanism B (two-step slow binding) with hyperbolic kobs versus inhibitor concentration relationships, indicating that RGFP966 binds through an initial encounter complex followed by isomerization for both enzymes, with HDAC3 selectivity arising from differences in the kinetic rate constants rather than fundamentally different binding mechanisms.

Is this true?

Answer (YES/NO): YES